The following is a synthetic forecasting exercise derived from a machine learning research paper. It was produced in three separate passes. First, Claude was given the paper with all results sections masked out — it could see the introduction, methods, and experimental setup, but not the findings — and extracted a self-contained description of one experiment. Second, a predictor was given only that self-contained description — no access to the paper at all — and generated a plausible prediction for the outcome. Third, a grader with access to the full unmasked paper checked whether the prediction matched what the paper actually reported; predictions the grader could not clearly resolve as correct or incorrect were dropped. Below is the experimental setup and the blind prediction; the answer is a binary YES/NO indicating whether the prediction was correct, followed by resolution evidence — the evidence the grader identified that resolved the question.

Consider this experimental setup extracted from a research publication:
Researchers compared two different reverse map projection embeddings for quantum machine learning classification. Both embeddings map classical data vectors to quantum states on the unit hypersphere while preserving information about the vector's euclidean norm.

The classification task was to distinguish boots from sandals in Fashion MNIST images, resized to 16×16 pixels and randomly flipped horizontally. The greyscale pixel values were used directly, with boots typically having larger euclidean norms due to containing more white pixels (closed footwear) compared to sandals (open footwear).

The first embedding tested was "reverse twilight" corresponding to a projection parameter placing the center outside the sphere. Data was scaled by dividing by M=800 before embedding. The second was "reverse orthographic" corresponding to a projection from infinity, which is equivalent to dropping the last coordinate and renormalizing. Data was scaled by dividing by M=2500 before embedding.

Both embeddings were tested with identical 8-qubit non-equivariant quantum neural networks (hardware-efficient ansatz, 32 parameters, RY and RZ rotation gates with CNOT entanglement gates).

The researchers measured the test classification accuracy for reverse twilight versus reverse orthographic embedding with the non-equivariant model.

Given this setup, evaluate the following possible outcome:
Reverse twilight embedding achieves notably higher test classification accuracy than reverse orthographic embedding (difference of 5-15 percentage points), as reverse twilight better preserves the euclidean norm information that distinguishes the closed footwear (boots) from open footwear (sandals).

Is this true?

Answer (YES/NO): YES